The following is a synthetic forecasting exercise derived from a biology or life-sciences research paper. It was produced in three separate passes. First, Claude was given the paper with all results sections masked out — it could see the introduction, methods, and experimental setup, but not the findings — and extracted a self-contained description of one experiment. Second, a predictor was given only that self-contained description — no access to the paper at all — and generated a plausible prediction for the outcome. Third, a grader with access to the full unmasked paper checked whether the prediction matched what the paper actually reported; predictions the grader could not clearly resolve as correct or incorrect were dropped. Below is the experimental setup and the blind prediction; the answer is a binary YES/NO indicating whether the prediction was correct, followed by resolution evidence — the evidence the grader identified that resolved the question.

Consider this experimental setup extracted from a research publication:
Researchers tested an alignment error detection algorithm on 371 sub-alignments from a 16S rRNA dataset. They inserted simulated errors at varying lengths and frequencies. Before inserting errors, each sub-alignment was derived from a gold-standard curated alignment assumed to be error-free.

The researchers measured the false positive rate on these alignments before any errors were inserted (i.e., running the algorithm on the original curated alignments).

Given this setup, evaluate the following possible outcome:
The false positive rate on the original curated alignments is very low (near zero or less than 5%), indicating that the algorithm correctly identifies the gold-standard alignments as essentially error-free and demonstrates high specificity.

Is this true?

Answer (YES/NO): YES